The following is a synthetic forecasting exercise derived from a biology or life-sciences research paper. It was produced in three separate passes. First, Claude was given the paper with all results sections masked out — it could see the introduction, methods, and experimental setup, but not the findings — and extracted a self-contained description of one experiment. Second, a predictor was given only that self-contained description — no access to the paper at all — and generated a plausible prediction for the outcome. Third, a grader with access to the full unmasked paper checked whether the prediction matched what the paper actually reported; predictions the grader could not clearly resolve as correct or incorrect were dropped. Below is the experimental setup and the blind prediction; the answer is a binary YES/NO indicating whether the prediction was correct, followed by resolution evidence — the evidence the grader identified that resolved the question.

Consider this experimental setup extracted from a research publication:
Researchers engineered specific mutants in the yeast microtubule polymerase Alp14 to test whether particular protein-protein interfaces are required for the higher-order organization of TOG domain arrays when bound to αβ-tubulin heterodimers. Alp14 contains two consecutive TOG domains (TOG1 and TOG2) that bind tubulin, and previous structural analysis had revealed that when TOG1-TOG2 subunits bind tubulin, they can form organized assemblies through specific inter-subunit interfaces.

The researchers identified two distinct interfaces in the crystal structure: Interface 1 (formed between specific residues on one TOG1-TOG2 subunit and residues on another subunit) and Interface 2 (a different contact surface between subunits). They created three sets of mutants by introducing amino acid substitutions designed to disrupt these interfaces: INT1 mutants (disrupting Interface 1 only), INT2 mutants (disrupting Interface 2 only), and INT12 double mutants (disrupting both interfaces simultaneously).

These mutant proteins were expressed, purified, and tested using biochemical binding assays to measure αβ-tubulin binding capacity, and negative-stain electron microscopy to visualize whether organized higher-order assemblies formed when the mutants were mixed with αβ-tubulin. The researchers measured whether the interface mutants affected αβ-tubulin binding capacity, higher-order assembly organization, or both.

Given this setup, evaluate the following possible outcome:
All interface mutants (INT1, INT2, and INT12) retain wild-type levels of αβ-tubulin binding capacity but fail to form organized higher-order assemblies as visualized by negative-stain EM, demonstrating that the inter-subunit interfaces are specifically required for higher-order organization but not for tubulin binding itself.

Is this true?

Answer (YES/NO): YES